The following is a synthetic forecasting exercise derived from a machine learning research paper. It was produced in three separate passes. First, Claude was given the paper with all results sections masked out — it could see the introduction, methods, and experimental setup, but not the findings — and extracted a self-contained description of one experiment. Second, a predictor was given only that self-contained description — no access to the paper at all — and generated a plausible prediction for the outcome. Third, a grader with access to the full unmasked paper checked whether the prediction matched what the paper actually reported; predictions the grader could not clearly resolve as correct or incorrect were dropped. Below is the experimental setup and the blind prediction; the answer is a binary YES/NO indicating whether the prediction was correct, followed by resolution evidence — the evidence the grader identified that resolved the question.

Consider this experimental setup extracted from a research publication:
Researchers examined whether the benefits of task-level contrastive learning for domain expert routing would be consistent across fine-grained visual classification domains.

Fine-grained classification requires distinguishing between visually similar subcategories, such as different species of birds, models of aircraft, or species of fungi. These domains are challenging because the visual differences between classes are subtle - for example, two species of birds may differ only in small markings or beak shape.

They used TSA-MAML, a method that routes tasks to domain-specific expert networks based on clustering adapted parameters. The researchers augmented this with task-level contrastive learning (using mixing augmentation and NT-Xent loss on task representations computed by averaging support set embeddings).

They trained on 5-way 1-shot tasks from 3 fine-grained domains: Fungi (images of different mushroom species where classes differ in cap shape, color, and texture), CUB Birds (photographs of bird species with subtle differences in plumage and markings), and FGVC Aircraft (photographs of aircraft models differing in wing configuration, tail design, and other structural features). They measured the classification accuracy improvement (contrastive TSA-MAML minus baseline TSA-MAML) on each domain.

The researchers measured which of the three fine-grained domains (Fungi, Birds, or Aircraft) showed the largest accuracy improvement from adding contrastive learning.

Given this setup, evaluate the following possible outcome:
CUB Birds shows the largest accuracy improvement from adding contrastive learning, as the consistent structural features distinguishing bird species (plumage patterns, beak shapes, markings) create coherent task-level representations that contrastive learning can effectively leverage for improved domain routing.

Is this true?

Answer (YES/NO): NO